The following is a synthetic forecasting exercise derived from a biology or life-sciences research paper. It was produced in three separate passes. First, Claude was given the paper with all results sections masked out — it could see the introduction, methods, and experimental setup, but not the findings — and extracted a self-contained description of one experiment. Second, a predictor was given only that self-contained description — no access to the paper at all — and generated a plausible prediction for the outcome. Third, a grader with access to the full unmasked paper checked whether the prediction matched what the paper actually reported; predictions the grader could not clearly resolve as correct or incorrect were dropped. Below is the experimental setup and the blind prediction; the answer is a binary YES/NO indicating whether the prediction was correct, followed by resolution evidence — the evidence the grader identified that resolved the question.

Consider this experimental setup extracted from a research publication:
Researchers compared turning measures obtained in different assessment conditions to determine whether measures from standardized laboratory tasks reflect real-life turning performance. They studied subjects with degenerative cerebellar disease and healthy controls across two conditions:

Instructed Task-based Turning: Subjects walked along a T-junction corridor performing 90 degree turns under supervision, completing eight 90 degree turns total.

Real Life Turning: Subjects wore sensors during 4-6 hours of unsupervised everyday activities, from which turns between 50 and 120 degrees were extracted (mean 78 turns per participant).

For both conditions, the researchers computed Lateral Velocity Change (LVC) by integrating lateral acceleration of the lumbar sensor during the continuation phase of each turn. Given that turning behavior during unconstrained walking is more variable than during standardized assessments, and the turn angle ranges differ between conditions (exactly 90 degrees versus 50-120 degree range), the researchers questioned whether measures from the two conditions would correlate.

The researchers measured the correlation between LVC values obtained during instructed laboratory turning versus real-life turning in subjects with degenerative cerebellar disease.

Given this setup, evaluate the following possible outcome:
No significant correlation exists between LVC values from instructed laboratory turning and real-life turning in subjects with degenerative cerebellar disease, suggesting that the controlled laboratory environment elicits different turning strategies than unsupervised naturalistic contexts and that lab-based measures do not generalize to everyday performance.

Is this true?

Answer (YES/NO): NO